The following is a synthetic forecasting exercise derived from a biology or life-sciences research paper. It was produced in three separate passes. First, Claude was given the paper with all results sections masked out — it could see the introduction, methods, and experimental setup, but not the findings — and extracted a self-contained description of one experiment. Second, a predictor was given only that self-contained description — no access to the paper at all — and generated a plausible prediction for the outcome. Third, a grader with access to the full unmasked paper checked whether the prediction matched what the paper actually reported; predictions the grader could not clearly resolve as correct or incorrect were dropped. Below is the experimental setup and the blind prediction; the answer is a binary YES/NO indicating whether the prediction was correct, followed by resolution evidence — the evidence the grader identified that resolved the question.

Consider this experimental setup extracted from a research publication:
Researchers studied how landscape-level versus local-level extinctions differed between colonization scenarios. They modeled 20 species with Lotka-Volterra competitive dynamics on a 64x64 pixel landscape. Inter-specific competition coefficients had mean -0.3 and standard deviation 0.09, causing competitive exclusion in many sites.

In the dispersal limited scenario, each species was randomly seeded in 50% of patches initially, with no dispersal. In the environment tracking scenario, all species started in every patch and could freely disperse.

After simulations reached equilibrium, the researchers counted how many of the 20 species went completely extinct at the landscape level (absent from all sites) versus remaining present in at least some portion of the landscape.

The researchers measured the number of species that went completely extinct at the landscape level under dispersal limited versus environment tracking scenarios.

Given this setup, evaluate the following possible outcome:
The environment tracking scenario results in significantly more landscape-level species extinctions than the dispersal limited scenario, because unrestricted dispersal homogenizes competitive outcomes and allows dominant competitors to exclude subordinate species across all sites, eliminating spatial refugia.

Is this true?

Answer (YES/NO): YES